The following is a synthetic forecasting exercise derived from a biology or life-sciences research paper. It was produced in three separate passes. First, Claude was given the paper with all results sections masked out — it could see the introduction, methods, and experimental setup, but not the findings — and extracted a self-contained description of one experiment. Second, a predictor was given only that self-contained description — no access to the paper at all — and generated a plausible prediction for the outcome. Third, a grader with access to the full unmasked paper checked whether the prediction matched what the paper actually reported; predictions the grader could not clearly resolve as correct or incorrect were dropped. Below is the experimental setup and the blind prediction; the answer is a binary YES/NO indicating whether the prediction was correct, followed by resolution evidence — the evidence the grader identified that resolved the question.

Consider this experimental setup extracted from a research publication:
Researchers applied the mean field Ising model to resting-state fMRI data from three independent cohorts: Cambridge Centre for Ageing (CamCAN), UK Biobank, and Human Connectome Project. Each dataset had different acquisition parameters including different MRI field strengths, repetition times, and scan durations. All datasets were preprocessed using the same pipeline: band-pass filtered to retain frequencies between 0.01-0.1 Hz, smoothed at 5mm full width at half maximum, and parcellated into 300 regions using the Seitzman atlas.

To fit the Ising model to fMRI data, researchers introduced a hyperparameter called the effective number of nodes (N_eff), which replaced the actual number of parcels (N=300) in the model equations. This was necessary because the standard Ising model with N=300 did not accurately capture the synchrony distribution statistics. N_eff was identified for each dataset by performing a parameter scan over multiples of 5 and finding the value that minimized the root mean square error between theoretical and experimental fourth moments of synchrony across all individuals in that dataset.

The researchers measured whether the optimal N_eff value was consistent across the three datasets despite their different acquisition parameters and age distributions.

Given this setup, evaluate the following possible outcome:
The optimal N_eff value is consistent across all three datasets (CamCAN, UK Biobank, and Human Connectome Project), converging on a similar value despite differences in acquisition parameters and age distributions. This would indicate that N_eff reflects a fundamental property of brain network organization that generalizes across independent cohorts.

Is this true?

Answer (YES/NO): NO